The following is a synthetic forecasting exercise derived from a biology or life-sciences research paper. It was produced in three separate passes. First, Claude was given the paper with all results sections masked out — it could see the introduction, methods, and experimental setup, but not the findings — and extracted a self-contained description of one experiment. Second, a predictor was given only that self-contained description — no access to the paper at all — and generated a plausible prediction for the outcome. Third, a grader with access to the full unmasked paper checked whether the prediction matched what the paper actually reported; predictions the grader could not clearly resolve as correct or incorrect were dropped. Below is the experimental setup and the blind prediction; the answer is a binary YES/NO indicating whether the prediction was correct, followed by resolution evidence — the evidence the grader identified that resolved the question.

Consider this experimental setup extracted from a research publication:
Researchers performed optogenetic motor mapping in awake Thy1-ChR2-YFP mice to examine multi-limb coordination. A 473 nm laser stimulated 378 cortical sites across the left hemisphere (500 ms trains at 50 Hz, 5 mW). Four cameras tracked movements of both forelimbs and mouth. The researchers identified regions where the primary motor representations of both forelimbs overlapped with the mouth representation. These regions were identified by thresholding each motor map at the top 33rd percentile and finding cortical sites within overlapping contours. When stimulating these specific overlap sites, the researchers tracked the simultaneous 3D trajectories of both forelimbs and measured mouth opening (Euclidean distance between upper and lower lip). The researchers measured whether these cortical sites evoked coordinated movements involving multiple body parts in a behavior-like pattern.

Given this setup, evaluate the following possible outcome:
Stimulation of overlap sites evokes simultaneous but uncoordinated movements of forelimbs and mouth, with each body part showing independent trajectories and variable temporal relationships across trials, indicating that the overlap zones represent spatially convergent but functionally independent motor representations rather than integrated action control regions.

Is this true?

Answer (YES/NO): NO